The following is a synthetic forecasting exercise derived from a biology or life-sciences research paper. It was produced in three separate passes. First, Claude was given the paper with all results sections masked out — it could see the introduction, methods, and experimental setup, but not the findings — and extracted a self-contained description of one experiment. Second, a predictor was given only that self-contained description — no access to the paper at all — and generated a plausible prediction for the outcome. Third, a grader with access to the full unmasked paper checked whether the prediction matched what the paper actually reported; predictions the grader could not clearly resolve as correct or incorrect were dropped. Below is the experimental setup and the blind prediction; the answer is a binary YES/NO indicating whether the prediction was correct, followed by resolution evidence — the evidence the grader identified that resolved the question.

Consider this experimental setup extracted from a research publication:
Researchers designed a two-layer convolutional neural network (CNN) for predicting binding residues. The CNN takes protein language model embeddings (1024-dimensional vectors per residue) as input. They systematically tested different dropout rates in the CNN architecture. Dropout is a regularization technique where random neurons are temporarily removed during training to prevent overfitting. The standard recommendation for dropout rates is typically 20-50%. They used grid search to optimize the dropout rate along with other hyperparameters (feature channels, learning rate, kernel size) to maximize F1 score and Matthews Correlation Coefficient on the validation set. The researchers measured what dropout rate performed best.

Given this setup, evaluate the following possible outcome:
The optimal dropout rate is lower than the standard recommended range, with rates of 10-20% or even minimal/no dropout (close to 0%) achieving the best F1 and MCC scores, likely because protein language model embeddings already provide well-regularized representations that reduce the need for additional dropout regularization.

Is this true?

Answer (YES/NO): NO